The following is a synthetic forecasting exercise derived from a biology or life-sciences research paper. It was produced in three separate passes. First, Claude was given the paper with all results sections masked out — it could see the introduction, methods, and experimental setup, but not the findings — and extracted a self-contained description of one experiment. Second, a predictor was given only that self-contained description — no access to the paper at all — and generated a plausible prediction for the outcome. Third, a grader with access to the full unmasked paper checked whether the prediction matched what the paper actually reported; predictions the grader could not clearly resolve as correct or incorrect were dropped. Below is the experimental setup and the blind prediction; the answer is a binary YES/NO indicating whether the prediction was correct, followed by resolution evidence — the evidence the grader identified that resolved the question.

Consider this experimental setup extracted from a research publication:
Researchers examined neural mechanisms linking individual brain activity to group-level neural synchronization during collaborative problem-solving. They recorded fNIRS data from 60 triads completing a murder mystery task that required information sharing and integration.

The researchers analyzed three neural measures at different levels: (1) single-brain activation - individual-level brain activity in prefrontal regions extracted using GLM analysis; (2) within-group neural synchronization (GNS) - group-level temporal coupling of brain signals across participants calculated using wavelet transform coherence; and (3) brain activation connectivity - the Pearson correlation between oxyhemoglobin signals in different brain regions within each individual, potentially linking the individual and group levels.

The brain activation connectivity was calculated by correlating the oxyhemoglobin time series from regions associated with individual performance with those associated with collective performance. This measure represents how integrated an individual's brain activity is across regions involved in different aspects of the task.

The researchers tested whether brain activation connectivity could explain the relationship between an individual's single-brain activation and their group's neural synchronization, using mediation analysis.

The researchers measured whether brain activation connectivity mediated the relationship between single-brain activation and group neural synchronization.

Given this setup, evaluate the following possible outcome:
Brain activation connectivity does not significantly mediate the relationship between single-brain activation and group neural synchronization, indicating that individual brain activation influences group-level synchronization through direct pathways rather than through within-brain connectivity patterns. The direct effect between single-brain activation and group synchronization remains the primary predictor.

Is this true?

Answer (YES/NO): NO